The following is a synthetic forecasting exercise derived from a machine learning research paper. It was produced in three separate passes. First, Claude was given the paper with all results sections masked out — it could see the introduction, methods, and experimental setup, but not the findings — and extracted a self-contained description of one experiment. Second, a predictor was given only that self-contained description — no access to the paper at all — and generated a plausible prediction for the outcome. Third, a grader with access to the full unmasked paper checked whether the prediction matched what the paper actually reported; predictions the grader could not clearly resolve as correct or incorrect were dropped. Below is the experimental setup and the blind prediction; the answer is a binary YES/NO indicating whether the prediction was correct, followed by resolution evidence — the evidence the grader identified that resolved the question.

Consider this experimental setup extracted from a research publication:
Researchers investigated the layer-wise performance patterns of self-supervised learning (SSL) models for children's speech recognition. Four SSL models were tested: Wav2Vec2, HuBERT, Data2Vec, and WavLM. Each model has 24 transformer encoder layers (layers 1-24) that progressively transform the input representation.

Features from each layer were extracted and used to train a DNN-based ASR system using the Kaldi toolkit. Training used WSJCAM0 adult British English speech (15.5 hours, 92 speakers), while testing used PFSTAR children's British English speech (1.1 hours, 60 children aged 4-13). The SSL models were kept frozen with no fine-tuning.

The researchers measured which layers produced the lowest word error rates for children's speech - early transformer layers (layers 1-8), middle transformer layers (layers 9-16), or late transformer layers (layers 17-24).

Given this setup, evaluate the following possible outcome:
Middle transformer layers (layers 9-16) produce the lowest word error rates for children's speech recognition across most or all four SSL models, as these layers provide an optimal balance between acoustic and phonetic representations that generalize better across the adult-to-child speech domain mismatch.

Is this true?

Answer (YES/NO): NO